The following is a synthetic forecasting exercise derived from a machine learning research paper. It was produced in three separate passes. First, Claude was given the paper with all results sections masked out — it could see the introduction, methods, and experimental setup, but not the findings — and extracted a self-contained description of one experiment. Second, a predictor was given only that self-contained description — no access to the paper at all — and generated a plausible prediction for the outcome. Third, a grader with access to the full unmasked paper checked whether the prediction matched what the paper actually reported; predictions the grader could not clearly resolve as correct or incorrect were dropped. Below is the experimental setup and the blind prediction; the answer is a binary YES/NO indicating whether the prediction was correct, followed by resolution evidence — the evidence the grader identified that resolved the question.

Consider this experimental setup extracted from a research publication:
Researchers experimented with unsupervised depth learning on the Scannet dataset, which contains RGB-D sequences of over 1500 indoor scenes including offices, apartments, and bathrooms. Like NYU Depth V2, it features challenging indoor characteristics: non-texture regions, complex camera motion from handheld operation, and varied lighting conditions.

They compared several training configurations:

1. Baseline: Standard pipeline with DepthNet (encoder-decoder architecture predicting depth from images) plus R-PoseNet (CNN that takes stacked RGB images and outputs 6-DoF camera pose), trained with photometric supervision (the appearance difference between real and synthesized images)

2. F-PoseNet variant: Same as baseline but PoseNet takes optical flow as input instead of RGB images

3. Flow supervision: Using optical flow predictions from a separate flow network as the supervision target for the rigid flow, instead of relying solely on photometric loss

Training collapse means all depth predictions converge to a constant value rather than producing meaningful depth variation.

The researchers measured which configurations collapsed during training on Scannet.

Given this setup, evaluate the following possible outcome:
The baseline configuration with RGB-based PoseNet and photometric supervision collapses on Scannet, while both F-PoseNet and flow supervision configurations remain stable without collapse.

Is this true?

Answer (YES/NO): NO